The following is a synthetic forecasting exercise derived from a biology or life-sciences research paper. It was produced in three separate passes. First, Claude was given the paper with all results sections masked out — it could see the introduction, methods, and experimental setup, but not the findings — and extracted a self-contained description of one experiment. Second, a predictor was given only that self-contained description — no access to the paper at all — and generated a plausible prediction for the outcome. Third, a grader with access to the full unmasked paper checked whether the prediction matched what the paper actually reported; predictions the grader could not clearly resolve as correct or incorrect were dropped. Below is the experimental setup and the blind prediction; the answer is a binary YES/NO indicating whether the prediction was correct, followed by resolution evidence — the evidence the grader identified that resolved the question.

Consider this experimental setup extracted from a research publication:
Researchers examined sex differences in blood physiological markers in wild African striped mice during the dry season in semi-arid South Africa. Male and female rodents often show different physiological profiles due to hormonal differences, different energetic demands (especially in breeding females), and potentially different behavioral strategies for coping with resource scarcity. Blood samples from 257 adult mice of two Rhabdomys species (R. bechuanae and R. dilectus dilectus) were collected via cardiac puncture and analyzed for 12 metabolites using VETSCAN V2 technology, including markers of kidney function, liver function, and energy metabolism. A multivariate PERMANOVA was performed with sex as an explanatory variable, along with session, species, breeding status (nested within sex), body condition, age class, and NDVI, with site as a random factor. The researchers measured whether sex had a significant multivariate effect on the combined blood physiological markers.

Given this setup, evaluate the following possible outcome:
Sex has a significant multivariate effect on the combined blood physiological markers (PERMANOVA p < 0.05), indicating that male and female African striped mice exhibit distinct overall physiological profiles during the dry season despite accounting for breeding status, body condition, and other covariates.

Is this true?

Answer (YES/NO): NO